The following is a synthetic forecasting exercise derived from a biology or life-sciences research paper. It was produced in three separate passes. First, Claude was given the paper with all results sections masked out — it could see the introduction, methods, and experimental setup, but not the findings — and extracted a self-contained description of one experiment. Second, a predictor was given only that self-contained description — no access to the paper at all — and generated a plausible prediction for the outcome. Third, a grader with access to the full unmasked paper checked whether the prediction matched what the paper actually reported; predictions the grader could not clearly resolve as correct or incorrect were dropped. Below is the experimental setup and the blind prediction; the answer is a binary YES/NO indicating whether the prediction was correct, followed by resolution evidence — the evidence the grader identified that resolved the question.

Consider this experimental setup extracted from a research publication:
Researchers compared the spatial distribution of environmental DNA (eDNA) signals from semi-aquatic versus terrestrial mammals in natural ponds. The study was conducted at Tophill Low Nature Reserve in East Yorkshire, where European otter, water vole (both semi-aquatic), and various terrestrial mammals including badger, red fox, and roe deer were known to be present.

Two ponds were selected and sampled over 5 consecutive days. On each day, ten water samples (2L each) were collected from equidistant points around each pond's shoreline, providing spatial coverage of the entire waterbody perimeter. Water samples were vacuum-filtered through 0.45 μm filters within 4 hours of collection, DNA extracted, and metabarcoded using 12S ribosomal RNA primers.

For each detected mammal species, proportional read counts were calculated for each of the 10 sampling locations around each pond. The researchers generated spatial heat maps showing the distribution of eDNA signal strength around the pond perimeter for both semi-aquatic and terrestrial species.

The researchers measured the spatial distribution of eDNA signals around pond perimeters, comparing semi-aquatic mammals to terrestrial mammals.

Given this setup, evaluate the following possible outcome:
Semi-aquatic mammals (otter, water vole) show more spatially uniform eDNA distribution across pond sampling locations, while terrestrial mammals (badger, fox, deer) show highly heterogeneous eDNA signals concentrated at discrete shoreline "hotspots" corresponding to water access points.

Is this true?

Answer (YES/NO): NO